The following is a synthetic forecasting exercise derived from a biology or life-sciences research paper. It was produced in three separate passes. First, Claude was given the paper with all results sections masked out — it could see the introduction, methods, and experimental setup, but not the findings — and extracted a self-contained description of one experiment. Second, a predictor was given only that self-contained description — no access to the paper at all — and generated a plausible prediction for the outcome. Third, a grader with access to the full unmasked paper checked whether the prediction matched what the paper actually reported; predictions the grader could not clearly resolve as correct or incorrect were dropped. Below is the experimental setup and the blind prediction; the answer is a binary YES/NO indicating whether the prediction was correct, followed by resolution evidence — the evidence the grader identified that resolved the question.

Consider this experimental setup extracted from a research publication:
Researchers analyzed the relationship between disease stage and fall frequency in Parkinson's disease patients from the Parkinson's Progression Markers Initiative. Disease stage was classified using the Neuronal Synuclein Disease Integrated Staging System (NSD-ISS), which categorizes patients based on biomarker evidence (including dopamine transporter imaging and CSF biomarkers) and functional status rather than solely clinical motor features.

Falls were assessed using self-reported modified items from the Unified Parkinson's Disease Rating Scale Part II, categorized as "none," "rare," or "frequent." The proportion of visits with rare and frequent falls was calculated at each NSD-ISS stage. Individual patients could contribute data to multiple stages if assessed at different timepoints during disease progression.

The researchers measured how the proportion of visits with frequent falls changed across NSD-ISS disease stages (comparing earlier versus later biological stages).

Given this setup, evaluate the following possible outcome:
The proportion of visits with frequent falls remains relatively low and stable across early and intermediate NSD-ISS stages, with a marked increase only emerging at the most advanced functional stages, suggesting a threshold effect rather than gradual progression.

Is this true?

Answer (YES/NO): NO